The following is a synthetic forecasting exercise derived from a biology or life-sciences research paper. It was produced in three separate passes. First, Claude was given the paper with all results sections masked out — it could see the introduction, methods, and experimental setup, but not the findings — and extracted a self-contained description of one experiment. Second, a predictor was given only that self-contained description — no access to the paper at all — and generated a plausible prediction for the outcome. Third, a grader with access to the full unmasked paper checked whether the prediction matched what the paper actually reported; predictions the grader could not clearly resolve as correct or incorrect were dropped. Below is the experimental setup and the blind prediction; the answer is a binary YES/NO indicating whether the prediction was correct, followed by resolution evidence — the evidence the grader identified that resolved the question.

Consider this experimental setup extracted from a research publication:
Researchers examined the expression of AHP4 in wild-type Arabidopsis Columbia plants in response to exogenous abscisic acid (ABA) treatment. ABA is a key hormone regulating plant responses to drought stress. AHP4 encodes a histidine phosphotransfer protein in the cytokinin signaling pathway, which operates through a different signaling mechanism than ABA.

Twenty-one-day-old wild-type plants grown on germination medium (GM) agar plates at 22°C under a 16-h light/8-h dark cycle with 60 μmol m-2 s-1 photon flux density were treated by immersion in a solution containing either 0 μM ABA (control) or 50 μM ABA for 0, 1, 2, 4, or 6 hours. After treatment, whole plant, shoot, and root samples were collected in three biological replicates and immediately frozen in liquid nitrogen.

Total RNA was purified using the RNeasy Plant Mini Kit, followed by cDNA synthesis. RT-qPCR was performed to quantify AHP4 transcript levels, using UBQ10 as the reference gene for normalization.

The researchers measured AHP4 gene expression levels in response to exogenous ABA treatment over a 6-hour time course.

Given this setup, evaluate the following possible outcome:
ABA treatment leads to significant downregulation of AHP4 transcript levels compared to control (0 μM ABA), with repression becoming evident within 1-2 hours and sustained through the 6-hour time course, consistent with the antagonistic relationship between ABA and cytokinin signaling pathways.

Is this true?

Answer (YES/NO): NO